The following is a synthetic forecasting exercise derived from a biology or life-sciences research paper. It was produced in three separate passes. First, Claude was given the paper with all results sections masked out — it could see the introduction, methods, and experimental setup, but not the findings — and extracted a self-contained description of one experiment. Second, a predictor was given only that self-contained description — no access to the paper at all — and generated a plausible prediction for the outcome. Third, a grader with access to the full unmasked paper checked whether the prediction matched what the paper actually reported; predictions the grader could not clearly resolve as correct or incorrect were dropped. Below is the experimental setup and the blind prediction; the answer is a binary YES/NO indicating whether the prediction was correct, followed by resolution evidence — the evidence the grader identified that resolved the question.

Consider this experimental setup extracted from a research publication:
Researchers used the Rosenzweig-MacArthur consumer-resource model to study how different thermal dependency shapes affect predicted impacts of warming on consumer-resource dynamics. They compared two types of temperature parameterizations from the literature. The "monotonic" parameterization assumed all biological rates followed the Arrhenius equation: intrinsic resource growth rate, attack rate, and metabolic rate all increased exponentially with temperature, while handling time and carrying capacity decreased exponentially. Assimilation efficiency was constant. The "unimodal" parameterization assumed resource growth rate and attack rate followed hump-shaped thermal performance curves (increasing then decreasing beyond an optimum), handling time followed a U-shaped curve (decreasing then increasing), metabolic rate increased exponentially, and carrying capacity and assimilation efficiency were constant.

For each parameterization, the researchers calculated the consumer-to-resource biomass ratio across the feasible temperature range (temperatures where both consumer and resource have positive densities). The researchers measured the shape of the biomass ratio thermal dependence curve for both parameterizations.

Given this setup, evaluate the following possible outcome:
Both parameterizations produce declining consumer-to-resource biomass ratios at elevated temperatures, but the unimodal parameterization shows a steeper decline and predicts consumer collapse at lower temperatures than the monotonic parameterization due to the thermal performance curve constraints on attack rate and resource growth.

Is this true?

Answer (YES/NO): NO